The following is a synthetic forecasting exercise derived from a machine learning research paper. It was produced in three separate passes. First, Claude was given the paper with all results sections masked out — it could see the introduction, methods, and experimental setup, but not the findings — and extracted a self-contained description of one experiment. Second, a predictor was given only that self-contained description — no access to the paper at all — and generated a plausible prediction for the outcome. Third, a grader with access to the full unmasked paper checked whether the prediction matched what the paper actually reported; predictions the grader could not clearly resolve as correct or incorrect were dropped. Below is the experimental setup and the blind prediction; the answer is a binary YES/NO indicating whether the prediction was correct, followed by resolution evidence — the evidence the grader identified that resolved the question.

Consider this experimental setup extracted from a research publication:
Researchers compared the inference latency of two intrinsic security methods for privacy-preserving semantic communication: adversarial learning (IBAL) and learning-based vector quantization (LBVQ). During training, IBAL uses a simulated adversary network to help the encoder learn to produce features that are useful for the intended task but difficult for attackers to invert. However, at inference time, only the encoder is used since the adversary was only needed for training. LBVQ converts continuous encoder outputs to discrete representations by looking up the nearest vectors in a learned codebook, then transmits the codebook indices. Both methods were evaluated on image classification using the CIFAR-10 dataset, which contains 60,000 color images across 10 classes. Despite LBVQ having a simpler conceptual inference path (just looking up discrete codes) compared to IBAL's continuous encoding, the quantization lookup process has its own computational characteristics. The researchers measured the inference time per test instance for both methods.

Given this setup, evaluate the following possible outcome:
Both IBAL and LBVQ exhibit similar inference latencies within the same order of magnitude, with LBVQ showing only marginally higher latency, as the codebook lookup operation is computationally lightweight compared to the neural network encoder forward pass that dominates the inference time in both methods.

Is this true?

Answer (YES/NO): NO